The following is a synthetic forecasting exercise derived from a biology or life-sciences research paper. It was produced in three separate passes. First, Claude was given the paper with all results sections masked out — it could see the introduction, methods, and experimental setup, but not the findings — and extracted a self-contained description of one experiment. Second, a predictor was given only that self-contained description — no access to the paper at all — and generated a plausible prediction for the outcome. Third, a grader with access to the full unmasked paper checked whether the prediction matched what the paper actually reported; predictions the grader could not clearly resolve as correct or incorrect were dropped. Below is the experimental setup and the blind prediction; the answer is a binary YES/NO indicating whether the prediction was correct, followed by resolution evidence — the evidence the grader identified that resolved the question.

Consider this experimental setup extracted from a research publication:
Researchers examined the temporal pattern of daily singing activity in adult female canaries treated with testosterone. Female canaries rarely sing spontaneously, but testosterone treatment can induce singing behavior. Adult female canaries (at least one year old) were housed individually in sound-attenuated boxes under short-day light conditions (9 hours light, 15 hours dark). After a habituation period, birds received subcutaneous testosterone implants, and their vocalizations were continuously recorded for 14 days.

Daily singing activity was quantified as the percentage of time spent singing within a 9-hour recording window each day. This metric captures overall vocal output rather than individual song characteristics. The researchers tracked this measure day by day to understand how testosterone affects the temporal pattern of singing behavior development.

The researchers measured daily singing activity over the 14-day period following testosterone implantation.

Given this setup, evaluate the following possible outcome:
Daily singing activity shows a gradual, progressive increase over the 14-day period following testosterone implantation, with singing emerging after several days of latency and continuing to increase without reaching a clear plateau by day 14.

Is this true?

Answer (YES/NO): NO